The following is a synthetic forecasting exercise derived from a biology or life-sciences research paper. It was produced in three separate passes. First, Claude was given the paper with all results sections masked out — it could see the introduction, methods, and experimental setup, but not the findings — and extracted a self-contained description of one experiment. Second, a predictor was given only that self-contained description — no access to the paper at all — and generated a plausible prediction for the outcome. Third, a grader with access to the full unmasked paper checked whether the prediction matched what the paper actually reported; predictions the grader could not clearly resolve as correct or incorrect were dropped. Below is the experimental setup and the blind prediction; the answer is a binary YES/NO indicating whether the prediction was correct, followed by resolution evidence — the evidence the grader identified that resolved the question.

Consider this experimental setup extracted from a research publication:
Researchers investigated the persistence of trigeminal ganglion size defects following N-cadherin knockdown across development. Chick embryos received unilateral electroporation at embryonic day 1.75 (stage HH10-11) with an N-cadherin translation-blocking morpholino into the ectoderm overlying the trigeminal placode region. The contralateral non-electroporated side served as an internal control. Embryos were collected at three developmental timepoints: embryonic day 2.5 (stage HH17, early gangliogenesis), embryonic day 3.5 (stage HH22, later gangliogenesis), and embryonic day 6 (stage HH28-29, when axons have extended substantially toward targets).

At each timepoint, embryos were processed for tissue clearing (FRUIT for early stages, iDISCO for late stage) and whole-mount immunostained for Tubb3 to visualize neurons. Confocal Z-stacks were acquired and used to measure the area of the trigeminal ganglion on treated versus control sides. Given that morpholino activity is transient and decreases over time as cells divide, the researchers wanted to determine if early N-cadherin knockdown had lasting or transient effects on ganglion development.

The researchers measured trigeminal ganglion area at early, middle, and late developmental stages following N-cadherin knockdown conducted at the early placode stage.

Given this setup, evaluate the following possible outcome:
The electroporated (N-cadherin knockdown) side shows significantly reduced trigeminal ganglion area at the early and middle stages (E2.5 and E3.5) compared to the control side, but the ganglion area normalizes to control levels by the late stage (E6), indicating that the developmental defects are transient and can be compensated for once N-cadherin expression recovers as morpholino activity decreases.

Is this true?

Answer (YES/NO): NO